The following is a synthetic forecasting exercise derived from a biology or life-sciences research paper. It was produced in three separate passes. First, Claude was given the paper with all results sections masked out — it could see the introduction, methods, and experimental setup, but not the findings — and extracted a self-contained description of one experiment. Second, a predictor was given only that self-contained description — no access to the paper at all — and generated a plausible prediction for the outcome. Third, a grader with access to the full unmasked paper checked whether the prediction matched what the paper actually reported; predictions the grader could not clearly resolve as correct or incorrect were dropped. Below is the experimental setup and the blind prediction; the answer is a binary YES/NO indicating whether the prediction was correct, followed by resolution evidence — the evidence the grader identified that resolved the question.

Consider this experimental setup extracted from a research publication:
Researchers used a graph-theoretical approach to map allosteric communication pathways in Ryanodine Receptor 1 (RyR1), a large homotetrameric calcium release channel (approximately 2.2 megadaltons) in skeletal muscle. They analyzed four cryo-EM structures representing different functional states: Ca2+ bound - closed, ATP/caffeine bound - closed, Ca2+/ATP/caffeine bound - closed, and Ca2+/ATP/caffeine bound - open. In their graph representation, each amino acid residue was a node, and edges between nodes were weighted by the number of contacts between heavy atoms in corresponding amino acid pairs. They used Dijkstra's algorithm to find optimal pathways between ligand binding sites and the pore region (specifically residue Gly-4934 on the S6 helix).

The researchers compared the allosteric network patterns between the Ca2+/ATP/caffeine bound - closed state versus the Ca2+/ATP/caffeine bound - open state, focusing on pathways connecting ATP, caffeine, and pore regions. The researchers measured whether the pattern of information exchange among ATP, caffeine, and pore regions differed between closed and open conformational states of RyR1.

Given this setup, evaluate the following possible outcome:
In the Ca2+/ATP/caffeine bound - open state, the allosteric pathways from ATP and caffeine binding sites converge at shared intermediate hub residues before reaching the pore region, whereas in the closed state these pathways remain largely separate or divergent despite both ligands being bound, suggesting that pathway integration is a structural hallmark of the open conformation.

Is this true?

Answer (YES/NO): NO